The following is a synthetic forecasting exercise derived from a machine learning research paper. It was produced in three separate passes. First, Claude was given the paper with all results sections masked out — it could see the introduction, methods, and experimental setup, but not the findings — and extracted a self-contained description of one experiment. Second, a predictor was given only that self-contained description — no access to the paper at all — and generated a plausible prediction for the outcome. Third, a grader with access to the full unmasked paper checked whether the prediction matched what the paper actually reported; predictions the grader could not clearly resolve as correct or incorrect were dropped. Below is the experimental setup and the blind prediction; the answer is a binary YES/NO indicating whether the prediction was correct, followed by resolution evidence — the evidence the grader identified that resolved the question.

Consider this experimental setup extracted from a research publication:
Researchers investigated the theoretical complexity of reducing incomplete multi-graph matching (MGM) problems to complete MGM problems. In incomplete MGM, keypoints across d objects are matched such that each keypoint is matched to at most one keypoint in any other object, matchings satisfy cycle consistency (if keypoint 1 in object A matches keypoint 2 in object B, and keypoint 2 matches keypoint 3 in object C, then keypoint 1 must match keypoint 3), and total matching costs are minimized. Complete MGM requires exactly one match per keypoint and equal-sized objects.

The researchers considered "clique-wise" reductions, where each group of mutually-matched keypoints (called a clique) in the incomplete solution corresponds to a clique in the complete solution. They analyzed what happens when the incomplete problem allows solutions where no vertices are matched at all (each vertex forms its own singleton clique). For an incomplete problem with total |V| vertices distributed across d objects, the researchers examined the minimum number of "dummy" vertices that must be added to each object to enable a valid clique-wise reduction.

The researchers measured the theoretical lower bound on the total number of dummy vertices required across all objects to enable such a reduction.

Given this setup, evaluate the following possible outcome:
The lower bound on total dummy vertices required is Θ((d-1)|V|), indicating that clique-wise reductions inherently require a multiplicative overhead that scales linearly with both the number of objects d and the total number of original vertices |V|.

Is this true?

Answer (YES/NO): YES